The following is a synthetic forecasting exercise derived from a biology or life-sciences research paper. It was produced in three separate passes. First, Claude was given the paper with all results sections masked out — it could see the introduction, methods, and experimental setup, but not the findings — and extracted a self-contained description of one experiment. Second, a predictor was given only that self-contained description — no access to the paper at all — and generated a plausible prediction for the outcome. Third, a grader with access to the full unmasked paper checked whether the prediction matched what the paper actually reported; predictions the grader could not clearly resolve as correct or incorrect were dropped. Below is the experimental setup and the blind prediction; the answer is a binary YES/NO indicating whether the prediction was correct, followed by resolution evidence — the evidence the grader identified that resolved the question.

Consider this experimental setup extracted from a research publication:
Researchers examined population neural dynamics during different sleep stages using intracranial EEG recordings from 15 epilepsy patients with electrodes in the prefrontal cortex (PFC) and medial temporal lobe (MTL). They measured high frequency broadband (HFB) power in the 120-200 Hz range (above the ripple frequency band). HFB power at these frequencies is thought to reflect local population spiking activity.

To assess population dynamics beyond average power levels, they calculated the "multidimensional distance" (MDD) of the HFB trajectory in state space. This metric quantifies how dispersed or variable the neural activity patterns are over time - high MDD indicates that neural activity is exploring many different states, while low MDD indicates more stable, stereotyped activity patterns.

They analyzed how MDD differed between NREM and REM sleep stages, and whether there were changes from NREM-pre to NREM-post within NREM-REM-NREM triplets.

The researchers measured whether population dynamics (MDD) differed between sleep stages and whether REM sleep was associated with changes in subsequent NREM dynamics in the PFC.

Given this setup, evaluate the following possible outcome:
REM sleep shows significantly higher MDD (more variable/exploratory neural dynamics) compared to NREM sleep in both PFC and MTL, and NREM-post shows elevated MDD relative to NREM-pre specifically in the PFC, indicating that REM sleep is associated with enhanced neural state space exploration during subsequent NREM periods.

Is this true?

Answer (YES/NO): NO